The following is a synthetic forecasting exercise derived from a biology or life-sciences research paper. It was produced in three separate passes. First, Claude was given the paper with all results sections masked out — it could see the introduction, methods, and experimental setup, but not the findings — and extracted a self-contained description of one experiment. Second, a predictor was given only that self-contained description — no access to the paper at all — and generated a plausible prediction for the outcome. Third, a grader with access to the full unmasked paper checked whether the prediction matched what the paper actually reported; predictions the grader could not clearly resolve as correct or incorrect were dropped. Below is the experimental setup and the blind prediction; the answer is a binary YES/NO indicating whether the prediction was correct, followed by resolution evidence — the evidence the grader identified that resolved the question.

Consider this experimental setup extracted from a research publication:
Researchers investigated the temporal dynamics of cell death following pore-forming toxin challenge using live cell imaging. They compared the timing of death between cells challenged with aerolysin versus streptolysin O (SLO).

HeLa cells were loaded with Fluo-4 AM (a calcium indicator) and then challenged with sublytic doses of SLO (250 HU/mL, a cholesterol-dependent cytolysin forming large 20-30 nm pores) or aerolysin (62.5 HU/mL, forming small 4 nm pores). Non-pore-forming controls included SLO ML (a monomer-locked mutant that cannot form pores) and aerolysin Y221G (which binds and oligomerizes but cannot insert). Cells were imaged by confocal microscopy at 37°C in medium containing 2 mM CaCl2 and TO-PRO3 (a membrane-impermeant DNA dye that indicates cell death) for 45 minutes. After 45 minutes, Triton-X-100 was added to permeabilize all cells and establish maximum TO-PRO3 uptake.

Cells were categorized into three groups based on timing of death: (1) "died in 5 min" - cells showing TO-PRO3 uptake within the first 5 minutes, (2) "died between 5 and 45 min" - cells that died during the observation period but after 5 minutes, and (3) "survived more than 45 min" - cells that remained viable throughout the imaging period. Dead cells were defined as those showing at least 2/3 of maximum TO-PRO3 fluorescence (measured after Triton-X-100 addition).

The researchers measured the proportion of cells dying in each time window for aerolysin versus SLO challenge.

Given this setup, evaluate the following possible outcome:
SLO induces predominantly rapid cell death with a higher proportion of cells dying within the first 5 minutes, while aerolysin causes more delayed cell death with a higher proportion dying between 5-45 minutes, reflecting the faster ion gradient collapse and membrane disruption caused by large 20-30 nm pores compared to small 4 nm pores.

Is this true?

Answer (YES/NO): YES